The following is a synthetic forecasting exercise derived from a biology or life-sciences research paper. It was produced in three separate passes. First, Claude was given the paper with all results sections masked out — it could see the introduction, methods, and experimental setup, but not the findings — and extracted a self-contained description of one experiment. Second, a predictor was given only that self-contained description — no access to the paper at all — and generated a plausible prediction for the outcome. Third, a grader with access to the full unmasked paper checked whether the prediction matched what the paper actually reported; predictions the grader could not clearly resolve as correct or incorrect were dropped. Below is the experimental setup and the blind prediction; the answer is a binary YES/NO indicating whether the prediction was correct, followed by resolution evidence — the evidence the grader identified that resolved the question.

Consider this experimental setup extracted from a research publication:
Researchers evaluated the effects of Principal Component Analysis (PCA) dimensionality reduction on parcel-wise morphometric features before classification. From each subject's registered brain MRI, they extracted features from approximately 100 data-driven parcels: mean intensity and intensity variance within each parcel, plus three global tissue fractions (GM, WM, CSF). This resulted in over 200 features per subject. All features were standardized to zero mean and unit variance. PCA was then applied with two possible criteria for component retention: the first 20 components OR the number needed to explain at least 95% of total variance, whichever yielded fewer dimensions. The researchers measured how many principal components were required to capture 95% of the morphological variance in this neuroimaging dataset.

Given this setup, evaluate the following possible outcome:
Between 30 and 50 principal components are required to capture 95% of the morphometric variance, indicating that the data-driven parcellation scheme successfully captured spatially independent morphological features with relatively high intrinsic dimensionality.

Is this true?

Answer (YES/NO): NO